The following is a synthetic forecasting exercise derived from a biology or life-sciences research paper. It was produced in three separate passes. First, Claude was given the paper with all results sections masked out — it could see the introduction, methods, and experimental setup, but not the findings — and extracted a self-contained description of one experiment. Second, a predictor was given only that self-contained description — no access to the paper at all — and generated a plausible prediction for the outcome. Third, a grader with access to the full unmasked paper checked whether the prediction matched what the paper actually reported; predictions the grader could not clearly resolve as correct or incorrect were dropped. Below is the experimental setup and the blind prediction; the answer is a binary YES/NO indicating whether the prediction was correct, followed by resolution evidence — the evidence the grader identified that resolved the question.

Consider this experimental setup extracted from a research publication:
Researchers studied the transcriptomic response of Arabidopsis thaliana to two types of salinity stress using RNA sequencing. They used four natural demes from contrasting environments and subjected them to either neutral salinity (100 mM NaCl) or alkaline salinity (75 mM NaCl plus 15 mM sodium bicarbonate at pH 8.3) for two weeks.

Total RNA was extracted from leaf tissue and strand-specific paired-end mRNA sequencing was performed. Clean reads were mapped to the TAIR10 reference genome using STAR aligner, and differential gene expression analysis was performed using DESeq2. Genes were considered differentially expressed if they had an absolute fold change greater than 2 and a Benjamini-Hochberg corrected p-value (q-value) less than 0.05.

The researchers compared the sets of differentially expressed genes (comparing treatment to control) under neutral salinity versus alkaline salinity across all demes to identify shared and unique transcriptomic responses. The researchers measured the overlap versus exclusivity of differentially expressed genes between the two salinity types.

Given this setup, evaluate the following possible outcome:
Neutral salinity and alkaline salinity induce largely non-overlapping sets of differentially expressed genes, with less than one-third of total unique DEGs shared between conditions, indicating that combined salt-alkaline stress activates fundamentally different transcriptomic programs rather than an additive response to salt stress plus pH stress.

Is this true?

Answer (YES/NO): NO